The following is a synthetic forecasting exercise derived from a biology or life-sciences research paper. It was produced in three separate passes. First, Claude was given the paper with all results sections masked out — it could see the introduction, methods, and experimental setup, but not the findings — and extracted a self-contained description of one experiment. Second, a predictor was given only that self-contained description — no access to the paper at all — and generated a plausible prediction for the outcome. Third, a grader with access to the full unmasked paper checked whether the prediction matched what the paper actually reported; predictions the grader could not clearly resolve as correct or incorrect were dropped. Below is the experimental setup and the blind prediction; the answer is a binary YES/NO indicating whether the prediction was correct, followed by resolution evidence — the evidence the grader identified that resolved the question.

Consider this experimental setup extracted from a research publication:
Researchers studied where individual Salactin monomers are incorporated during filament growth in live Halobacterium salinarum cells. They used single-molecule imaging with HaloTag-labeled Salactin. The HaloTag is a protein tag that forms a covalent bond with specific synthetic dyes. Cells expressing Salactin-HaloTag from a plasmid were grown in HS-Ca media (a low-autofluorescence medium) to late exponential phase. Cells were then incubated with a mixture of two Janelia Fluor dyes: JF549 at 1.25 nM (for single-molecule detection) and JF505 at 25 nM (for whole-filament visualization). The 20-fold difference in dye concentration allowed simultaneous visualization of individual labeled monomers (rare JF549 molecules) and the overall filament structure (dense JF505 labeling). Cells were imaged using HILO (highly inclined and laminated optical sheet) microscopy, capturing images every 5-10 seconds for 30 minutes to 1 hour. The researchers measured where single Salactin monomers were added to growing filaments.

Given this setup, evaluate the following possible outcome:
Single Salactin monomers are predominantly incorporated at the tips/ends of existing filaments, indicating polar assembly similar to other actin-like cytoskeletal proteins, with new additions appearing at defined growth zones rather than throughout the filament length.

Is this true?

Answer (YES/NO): YES